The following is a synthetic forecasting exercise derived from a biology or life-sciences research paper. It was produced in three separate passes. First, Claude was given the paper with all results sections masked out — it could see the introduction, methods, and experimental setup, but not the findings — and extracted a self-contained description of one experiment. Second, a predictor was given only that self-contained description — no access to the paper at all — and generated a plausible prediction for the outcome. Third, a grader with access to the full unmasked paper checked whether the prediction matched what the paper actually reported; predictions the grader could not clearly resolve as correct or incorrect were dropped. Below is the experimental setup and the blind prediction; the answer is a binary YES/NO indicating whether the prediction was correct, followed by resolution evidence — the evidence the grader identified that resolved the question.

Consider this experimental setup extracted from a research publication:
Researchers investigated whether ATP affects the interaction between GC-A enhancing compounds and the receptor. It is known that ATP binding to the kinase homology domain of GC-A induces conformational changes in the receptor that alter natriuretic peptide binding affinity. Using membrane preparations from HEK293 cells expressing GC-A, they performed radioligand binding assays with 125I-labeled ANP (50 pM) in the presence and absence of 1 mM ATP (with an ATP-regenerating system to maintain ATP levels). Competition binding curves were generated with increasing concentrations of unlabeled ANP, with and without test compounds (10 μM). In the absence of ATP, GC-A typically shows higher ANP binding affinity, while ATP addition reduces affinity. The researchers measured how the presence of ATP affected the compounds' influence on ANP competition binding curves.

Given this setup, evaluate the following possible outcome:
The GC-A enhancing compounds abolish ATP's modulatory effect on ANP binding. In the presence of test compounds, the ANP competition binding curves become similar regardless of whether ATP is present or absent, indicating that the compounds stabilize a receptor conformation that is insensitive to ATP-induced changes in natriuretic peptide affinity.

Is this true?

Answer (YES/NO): NO